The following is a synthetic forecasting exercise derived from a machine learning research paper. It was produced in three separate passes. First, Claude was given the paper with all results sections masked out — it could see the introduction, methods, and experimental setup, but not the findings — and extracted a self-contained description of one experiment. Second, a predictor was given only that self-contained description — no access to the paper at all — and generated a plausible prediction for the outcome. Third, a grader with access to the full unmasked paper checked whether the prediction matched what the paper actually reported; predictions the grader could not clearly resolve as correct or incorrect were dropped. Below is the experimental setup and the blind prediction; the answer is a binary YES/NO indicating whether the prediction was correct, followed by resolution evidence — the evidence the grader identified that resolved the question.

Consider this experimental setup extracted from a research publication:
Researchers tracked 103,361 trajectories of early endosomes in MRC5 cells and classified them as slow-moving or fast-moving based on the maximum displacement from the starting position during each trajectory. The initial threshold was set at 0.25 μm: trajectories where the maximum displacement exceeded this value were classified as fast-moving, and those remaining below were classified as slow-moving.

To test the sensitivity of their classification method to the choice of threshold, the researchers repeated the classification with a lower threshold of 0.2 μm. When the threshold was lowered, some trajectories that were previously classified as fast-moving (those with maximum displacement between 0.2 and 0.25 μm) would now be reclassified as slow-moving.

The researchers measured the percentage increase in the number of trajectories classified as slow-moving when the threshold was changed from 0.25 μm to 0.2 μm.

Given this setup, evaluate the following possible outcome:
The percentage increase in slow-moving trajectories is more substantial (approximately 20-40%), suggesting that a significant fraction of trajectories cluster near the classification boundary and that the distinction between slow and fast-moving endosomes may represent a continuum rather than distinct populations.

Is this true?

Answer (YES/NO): NO